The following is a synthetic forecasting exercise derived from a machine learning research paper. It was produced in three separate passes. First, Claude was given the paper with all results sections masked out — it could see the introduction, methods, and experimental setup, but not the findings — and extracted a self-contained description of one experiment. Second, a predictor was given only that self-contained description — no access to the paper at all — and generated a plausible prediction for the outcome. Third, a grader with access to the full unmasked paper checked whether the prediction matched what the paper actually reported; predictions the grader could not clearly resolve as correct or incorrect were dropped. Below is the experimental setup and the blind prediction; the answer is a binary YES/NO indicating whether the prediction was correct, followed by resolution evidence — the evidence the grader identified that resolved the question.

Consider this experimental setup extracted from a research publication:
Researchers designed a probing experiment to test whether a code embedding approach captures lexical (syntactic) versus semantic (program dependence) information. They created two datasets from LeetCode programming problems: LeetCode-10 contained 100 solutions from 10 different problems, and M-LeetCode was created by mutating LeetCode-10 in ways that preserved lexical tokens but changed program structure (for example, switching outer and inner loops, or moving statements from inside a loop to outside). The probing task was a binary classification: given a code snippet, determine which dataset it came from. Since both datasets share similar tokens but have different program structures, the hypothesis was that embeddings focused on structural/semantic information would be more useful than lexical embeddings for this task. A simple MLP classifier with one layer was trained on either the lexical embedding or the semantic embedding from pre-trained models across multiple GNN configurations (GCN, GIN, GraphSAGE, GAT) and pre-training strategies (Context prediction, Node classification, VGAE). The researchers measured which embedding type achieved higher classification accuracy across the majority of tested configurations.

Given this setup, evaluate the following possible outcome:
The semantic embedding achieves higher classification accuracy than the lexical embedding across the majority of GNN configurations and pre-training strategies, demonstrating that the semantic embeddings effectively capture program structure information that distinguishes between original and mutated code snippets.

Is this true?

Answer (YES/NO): YES